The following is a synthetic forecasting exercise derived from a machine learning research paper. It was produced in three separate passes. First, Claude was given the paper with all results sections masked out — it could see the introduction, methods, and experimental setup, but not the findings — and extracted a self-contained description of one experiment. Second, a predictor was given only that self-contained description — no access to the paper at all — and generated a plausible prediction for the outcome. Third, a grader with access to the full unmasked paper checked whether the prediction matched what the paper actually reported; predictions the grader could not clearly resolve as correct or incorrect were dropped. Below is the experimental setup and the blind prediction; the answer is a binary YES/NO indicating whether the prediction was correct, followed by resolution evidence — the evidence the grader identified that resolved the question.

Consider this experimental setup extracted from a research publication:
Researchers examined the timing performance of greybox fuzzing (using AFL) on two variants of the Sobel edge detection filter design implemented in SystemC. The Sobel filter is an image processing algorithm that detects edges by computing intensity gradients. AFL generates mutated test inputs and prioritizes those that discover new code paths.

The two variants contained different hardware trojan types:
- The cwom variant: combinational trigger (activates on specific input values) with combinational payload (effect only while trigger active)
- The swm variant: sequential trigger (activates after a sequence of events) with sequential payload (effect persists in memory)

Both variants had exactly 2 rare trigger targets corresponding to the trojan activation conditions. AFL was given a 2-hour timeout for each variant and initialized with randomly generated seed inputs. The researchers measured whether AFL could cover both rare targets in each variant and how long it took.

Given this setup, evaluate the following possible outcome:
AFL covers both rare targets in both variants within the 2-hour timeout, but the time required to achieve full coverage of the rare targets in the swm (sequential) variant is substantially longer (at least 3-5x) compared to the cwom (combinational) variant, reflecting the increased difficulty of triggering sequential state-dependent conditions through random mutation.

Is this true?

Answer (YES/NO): NO